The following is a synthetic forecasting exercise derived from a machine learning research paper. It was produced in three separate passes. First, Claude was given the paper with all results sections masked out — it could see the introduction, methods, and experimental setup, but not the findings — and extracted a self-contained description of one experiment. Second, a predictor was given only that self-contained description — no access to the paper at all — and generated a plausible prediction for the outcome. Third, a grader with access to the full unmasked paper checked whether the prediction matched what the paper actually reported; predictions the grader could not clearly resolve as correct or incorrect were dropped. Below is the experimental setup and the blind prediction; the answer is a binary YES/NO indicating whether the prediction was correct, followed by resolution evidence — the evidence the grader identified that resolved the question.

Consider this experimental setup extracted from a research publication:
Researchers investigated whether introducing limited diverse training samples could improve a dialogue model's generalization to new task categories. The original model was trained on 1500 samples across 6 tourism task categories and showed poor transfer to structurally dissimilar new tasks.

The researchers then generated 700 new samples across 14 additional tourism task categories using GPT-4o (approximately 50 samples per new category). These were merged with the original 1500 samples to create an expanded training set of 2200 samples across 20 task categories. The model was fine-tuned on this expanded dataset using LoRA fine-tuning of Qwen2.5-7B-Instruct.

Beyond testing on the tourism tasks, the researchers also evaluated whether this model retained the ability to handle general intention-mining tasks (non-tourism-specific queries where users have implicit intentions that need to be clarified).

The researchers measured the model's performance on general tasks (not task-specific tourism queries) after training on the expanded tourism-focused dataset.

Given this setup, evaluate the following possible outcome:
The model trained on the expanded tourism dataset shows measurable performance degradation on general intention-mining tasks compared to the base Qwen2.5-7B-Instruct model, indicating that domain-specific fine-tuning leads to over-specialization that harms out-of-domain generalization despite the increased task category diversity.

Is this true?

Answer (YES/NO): NO